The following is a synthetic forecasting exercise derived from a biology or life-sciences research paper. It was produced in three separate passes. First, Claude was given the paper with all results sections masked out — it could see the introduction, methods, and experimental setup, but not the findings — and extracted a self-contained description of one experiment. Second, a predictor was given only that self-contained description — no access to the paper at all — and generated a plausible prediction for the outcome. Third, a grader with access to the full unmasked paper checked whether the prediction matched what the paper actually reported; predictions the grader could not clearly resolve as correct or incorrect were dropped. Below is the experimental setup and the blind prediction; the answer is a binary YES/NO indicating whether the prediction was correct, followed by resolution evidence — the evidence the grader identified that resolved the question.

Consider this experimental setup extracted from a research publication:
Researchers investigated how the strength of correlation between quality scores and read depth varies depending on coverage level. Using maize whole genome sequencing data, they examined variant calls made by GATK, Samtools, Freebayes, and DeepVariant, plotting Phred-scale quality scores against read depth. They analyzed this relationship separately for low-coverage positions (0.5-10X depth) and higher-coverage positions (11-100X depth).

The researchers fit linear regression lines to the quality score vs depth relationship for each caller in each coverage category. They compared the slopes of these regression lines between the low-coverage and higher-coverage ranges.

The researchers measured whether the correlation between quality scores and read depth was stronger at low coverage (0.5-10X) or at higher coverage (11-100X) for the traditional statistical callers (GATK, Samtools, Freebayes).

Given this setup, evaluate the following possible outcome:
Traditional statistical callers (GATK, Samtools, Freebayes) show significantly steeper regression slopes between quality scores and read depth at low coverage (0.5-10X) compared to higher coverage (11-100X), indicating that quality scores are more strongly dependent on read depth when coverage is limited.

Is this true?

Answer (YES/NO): YES